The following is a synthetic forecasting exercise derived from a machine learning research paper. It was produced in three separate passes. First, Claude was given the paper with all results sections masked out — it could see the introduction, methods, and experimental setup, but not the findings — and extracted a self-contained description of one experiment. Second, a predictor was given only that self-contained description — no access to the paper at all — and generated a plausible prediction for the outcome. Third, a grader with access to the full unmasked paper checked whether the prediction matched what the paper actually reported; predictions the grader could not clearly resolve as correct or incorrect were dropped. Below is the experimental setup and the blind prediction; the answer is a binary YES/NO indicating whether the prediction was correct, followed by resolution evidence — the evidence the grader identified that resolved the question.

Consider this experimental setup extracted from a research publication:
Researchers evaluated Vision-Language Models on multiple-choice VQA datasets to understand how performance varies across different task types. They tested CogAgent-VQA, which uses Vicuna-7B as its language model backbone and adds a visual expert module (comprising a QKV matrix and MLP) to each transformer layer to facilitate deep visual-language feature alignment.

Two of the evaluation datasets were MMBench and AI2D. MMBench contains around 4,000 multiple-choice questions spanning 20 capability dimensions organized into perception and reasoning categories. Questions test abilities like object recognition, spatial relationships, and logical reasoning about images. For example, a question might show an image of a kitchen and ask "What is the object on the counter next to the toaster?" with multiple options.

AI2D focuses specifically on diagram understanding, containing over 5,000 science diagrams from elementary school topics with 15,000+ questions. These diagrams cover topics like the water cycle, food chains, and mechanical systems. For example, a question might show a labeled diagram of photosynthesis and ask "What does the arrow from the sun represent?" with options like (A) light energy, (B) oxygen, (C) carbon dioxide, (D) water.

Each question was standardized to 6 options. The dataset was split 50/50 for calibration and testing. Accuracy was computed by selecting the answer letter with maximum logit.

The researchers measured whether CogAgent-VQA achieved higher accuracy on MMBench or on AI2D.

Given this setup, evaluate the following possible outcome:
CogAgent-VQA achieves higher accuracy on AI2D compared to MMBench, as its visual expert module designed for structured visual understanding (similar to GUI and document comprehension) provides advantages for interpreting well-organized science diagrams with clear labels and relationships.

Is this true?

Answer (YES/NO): NO